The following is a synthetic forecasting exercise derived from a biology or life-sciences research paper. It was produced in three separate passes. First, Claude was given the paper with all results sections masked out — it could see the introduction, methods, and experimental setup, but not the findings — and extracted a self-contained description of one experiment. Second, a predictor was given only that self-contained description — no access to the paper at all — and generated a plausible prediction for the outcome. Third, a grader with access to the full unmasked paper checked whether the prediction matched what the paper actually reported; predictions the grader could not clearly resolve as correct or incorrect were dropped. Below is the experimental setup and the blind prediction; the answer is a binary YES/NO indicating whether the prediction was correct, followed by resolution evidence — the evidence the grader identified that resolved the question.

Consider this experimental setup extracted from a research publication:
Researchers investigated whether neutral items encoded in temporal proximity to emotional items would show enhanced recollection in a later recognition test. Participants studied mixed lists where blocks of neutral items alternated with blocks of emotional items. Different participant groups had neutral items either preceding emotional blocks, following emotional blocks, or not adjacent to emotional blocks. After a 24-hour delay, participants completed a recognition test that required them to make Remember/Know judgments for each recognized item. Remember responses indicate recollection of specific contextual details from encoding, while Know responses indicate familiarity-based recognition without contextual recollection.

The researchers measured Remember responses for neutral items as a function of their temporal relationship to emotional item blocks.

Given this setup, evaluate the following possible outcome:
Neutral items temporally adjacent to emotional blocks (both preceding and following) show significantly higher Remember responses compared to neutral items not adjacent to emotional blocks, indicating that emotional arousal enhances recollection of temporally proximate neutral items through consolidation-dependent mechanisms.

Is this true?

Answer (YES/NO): NO